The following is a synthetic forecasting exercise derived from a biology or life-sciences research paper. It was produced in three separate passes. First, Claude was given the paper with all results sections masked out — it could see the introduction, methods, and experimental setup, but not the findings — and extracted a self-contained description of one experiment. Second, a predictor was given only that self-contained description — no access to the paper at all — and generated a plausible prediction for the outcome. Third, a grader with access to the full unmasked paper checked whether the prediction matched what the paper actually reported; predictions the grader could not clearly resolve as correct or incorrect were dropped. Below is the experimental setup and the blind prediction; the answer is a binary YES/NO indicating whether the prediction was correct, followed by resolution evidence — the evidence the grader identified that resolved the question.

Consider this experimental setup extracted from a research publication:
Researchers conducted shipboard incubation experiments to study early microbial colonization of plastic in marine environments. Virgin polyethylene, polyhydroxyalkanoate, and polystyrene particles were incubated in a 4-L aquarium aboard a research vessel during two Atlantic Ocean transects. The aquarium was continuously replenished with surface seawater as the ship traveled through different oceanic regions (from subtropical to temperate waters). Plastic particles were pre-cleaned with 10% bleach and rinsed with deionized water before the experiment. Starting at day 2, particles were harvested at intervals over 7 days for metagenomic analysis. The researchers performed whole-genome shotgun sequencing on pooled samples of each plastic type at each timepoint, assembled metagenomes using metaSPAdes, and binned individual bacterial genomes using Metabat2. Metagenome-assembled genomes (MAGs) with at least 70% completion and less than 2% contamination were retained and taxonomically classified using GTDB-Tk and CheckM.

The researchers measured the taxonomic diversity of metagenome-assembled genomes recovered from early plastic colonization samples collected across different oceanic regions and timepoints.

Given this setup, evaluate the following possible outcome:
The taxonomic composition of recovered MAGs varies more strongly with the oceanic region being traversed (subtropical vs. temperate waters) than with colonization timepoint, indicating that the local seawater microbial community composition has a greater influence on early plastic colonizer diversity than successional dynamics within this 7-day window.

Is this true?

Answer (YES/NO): NO